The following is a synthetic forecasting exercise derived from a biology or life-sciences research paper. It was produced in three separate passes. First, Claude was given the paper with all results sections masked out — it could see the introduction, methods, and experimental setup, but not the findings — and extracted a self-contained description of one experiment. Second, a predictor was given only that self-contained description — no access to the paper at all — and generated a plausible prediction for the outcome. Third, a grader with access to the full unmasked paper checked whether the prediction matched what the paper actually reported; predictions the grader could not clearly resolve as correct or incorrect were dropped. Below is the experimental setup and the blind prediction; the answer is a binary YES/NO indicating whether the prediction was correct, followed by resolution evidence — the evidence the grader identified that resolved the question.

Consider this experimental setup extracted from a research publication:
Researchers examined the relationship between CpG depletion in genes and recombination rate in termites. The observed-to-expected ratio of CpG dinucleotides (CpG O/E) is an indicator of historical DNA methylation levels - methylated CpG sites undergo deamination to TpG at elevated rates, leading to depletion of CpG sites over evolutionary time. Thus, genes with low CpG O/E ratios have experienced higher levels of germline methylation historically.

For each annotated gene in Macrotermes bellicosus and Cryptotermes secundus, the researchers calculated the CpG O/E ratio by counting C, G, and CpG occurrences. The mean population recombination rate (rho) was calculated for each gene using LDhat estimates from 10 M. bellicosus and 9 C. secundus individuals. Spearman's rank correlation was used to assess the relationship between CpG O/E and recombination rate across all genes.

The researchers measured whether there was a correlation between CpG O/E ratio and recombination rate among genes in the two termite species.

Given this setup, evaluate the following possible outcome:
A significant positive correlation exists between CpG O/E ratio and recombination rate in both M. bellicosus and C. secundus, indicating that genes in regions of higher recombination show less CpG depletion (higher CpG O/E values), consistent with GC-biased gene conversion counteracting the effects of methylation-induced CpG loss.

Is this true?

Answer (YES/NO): NO